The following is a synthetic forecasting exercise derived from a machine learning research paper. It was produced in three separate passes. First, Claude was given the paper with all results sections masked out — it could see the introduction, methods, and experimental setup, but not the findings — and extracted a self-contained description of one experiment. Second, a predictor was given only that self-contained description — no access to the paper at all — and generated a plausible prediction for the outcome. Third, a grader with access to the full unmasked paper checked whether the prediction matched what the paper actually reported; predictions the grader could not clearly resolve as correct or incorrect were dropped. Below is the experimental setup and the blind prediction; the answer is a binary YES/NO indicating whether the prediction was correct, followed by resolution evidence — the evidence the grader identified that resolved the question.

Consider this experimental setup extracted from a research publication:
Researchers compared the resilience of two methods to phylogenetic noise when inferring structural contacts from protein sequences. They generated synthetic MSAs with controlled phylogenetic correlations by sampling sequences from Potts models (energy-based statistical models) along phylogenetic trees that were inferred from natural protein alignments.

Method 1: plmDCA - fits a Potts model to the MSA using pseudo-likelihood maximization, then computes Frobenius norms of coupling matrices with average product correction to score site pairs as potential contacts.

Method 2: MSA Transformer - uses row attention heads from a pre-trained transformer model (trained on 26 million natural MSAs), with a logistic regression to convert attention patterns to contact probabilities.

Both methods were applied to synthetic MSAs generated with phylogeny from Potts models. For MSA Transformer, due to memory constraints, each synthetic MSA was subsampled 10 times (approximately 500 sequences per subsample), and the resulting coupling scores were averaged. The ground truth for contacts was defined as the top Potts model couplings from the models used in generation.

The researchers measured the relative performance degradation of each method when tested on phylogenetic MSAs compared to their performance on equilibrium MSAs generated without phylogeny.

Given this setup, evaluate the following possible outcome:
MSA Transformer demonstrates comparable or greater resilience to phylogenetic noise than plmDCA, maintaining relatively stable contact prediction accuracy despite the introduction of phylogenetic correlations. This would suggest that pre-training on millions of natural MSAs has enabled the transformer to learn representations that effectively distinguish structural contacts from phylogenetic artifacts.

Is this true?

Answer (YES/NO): YES